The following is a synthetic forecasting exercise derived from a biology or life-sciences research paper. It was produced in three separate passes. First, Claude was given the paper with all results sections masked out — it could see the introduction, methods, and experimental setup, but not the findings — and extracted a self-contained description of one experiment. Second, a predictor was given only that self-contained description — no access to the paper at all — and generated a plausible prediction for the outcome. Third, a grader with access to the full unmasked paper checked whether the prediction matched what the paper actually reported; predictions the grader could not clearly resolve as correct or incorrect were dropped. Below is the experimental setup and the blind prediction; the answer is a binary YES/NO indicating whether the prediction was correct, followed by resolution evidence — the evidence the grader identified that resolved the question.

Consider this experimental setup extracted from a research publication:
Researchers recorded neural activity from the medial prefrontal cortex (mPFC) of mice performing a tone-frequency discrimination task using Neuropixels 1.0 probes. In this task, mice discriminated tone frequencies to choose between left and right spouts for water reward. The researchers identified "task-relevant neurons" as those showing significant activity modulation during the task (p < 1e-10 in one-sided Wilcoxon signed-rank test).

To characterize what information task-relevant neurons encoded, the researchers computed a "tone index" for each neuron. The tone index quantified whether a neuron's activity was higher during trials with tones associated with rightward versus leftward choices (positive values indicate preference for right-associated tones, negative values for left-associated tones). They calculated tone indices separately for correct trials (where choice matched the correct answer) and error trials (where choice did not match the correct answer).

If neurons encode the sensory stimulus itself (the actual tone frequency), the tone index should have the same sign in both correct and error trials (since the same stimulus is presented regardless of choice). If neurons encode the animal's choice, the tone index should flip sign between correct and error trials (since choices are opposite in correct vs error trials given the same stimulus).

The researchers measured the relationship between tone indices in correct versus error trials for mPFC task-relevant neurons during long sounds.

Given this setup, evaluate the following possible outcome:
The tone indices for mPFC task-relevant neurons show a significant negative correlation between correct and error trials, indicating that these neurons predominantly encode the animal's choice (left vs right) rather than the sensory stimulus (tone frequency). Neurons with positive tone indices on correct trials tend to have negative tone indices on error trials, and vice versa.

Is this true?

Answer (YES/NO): YES